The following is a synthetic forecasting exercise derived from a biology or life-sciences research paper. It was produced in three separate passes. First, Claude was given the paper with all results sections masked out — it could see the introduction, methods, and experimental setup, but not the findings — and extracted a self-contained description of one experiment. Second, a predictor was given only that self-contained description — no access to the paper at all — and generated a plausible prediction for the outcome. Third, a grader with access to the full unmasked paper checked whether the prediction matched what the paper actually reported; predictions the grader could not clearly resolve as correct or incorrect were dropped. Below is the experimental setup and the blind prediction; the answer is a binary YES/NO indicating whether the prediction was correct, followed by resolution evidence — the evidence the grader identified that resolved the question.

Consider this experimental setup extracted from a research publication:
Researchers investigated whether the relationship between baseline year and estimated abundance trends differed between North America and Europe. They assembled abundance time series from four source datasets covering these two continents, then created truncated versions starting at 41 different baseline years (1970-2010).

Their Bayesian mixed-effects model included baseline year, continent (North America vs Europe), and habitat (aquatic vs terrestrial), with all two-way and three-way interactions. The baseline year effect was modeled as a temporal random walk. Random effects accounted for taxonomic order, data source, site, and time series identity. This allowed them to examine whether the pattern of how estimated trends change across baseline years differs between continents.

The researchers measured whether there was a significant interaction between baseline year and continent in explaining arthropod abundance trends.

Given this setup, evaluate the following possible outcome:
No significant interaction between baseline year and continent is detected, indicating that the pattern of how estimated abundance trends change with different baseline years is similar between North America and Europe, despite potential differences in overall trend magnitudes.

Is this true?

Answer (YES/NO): NO